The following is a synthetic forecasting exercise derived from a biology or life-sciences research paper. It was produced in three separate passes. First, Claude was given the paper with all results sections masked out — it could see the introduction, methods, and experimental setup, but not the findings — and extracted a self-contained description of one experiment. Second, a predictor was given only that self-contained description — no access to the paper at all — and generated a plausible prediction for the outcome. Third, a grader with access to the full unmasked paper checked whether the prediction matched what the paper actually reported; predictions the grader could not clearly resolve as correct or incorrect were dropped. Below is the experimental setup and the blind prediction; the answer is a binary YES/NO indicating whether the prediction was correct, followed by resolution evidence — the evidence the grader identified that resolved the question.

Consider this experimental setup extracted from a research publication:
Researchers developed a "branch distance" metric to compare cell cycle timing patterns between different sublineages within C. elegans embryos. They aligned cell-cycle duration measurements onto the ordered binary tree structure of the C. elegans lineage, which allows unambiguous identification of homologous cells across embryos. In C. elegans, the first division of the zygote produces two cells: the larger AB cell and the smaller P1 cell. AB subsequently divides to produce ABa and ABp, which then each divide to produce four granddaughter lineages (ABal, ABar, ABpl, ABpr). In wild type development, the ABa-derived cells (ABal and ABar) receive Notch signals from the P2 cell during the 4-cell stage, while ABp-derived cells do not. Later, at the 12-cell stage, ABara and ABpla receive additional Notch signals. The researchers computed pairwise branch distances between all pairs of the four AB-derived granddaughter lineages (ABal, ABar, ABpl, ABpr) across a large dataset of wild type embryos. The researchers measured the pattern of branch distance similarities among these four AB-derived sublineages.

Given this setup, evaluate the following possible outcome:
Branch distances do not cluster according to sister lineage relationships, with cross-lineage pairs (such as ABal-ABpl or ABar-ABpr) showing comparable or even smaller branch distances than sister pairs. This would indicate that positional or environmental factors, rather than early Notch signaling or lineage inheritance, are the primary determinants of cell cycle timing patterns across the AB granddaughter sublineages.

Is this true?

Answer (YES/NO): NO